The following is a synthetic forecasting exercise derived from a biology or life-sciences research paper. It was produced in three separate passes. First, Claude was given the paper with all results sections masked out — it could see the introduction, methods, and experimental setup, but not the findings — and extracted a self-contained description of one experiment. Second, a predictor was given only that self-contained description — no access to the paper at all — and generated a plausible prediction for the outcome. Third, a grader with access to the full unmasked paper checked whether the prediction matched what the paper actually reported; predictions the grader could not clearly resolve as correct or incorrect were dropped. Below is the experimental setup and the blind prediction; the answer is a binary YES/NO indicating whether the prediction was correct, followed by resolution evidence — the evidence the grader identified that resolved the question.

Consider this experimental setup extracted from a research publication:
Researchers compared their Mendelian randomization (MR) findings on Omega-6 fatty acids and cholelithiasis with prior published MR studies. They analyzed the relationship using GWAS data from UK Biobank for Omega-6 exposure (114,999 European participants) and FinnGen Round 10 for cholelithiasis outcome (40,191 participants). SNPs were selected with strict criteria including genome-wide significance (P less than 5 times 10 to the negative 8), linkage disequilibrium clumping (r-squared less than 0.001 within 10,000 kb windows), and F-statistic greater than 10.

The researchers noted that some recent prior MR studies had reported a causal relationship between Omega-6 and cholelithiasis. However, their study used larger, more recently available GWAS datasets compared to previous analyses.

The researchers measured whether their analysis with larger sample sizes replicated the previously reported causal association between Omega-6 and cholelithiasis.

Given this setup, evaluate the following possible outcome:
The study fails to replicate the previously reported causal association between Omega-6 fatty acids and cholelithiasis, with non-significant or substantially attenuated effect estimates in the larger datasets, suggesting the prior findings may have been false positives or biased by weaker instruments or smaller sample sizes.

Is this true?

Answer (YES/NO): YES